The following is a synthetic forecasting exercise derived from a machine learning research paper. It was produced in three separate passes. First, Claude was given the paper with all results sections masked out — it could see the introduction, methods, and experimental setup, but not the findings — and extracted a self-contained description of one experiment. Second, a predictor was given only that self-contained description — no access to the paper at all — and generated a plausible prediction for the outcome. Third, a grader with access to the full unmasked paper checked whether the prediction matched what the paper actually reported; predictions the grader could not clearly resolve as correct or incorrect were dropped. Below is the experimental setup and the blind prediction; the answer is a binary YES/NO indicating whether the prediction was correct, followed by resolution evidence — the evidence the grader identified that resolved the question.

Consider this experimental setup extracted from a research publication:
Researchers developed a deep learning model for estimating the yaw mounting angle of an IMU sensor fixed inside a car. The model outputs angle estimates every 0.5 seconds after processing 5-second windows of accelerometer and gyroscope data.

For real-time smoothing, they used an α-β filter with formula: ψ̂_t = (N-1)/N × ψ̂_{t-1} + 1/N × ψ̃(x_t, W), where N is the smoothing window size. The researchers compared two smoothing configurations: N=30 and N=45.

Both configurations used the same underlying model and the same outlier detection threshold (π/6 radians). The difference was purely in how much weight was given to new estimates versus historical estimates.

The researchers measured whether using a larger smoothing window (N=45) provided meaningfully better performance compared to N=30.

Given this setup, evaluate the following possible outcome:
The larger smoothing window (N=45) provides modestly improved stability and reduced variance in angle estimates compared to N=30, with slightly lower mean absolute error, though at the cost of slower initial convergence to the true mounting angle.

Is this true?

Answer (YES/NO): NO